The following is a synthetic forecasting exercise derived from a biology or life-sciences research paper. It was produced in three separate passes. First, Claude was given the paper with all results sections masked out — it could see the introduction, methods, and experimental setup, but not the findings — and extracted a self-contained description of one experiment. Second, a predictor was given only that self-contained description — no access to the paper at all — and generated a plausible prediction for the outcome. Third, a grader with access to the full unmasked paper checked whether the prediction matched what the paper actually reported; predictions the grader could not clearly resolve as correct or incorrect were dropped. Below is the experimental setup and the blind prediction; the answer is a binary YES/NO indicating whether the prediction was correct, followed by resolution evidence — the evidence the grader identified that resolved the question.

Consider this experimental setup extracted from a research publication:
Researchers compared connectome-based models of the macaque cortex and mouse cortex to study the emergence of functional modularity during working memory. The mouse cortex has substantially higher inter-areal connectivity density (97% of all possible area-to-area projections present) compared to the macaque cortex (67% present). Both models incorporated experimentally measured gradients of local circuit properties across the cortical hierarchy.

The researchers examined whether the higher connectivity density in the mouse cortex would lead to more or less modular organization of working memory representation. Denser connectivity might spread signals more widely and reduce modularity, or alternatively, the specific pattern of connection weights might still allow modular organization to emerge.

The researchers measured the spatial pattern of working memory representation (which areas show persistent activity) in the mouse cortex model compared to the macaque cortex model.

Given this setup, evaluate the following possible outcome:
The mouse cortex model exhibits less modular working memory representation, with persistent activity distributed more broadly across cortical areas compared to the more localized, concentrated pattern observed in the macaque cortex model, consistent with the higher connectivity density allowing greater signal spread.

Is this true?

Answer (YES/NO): NO